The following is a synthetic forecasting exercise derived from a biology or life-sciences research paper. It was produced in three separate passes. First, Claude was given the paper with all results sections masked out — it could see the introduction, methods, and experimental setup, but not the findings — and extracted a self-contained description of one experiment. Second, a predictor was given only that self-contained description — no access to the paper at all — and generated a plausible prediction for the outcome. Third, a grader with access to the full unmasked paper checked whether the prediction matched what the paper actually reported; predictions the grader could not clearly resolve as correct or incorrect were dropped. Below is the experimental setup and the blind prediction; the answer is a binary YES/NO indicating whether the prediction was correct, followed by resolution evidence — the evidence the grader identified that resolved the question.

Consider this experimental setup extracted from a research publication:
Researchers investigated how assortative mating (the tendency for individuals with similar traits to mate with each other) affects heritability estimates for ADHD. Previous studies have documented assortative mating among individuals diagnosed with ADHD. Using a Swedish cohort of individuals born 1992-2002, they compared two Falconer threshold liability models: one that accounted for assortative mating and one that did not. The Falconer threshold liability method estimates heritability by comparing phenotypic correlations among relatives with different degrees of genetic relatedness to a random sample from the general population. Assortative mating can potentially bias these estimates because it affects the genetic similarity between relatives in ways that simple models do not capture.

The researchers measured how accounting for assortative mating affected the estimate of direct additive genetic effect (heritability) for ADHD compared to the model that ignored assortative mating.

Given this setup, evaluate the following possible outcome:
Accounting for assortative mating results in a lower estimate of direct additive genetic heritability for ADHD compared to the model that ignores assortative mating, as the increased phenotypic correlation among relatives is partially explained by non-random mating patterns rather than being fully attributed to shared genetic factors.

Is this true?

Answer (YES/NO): YES